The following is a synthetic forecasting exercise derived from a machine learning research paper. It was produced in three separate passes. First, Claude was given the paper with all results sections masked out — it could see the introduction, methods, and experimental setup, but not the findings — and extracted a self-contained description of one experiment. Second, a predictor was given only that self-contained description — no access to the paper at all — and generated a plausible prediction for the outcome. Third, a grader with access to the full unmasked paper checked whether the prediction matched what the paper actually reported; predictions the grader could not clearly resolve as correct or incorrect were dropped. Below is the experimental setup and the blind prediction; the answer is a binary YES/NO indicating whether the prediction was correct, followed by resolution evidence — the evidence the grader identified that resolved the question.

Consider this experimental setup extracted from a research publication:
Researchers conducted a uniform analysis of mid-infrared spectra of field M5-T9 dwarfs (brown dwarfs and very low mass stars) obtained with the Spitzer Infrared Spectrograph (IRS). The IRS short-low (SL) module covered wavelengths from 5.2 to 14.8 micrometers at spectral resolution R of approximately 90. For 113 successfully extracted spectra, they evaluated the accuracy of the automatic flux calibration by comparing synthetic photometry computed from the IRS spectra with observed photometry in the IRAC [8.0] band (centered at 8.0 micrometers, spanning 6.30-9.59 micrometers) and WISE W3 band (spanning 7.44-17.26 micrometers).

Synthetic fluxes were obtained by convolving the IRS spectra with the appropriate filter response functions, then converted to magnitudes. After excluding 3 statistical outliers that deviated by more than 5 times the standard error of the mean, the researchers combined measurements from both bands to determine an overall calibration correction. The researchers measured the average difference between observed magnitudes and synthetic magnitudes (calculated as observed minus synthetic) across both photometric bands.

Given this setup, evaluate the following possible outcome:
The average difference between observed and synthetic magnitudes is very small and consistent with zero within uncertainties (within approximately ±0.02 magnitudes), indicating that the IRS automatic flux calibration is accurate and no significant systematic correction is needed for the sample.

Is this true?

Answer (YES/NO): NO